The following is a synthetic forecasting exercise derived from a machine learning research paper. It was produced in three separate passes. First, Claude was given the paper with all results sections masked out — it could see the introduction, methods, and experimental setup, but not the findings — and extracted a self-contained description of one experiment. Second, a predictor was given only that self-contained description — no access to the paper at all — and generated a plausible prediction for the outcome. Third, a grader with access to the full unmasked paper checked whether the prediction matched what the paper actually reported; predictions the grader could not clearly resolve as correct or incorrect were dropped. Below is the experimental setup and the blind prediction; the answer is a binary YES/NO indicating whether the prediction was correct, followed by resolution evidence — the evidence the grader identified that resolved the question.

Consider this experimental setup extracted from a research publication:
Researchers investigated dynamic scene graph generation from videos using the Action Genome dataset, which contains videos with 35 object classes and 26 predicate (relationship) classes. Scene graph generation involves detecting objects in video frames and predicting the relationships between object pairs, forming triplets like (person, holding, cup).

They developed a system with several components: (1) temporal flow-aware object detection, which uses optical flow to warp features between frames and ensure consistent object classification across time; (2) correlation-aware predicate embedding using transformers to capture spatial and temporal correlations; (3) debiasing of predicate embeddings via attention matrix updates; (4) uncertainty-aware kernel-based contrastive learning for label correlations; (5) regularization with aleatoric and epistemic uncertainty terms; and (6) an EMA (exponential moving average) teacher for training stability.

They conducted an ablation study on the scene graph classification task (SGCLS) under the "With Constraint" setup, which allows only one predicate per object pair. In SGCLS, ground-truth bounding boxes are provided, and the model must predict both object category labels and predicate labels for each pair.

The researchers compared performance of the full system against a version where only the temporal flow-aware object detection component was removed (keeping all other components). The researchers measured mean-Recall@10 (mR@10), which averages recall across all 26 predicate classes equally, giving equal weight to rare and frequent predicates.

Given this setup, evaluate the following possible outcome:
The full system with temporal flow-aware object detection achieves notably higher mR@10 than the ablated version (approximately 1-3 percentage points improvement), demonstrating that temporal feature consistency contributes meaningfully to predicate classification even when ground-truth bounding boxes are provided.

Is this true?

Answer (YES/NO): NO